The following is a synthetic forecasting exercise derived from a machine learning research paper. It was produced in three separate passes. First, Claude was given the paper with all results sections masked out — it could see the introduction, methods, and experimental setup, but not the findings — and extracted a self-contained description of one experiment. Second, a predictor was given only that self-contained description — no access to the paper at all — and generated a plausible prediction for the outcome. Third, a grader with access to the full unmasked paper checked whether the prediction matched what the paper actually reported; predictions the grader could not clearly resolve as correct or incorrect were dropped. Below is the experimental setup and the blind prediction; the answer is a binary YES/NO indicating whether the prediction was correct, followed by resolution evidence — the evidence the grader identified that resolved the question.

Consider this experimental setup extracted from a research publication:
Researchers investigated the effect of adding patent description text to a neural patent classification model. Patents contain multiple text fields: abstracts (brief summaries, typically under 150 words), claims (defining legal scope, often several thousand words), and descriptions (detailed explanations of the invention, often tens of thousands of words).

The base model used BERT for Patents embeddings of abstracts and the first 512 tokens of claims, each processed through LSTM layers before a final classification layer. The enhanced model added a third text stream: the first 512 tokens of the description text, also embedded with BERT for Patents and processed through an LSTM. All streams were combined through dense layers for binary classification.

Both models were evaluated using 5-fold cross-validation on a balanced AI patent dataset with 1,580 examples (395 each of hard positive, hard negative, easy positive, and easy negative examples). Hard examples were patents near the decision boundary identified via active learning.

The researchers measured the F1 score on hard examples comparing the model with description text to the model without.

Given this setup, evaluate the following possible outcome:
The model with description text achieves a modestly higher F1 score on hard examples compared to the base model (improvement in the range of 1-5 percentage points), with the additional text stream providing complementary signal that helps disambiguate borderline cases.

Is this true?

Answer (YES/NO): NO